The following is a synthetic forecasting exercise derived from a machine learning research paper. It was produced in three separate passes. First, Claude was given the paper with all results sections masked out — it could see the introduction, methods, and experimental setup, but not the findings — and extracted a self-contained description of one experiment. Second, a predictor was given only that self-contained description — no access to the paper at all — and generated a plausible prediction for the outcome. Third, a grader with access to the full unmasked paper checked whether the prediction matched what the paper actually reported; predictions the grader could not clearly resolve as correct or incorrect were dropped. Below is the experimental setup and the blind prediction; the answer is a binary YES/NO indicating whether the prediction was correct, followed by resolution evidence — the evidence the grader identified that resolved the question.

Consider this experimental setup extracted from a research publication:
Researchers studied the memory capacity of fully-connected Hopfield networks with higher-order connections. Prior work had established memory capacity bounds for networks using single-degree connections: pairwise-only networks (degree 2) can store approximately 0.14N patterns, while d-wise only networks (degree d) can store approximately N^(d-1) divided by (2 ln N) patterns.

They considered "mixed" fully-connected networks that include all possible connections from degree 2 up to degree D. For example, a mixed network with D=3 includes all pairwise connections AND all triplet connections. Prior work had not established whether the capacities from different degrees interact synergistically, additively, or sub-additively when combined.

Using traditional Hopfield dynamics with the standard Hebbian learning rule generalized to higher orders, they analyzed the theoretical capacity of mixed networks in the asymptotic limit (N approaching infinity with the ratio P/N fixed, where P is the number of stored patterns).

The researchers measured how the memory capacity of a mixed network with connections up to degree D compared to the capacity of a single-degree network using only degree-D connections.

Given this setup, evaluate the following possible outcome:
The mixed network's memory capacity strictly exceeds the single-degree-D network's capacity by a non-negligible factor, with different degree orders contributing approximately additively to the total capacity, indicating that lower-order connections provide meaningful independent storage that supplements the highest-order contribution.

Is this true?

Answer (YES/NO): YES